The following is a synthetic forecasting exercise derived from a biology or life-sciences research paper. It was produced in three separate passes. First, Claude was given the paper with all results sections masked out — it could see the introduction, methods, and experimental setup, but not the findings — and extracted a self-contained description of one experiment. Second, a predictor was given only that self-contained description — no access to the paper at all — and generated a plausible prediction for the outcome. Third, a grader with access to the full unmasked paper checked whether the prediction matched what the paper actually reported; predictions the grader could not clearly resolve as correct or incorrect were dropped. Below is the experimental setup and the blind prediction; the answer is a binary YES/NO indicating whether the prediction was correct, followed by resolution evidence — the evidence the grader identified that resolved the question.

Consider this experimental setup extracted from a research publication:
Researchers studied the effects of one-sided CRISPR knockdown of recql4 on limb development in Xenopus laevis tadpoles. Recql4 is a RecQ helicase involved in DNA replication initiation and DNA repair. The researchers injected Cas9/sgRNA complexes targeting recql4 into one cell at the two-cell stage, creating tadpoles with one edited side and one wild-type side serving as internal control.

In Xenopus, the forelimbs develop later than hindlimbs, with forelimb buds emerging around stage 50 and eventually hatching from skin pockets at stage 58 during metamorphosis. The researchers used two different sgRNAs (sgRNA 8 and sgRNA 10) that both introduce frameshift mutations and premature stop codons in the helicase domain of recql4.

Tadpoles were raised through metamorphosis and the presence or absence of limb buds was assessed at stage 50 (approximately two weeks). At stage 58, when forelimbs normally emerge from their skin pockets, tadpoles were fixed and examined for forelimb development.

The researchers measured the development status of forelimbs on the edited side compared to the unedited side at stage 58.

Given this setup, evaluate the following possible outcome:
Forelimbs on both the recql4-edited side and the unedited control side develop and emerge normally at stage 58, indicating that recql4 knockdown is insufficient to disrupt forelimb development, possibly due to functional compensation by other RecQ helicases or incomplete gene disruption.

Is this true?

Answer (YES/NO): NO